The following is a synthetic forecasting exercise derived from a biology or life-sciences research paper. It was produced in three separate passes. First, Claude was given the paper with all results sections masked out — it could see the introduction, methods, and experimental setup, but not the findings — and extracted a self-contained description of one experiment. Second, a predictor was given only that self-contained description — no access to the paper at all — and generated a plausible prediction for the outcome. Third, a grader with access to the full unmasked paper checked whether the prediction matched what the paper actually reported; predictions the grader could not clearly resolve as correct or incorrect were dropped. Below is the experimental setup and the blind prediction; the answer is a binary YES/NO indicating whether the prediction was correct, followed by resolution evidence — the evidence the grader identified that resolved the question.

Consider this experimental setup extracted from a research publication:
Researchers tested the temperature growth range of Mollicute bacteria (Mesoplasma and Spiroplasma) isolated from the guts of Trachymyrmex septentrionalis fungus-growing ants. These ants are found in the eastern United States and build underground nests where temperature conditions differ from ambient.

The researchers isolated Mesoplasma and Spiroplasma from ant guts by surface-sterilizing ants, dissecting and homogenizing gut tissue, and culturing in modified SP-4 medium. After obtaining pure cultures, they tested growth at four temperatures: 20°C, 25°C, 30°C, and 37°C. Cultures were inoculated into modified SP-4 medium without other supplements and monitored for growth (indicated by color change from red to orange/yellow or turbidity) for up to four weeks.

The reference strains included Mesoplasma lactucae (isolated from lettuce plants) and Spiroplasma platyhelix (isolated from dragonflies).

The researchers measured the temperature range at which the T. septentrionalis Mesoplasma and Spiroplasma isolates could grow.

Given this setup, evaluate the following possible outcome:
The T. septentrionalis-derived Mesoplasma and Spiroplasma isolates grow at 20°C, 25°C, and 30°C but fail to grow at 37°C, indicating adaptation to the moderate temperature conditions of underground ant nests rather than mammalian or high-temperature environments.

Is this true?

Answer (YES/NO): NO